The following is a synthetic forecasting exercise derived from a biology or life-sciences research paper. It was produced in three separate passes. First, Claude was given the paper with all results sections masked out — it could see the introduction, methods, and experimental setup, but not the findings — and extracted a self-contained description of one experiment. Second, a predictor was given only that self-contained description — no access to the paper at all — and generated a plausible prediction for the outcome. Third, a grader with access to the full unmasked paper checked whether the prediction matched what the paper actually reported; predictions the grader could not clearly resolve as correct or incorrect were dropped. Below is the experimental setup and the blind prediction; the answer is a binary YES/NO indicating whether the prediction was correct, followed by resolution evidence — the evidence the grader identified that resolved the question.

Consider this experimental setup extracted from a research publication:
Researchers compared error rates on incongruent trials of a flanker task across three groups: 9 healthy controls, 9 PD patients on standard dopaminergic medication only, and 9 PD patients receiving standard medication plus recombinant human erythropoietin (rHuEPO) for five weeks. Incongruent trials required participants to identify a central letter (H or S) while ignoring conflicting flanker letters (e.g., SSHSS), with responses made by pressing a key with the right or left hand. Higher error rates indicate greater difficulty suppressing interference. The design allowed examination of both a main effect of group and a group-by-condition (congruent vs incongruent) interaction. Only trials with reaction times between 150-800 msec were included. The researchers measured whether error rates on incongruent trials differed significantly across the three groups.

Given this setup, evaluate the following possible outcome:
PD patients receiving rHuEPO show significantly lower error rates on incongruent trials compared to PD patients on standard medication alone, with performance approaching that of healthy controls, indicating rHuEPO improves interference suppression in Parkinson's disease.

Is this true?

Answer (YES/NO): NO